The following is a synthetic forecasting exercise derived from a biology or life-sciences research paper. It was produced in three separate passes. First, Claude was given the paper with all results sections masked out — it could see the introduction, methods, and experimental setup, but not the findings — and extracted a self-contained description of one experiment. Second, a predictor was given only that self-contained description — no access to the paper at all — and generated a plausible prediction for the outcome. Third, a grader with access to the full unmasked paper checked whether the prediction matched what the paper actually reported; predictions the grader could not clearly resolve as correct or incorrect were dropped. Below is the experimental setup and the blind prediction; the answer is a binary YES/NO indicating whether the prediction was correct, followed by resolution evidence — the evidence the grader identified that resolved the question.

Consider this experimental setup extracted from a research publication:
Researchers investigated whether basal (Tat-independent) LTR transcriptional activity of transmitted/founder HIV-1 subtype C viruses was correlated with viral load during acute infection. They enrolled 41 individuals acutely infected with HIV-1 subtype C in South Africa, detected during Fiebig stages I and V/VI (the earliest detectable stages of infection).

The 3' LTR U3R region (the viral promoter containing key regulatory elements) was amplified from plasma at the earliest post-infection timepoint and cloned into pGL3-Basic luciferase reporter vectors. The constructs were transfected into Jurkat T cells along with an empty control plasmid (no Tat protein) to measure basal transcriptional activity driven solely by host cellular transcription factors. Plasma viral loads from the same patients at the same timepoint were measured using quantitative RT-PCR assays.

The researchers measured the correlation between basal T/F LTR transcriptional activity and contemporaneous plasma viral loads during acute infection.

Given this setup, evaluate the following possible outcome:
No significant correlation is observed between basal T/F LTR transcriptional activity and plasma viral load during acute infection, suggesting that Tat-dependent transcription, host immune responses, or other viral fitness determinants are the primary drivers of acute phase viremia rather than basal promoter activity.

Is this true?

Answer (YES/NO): NO